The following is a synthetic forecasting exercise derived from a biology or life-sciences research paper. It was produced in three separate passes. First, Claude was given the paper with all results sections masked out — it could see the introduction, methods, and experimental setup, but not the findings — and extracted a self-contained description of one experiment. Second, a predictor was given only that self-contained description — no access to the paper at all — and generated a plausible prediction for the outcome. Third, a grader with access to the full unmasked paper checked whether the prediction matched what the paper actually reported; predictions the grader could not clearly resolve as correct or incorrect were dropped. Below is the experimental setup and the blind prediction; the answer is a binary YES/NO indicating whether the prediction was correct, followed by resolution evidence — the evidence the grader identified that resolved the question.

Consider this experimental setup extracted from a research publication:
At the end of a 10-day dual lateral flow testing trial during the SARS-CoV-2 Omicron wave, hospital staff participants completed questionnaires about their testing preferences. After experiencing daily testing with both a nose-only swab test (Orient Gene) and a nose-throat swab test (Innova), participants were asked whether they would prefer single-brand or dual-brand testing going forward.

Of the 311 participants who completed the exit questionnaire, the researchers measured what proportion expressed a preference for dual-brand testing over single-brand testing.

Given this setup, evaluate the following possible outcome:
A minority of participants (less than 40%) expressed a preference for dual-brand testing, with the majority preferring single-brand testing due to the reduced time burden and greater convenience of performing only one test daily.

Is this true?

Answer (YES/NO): NO